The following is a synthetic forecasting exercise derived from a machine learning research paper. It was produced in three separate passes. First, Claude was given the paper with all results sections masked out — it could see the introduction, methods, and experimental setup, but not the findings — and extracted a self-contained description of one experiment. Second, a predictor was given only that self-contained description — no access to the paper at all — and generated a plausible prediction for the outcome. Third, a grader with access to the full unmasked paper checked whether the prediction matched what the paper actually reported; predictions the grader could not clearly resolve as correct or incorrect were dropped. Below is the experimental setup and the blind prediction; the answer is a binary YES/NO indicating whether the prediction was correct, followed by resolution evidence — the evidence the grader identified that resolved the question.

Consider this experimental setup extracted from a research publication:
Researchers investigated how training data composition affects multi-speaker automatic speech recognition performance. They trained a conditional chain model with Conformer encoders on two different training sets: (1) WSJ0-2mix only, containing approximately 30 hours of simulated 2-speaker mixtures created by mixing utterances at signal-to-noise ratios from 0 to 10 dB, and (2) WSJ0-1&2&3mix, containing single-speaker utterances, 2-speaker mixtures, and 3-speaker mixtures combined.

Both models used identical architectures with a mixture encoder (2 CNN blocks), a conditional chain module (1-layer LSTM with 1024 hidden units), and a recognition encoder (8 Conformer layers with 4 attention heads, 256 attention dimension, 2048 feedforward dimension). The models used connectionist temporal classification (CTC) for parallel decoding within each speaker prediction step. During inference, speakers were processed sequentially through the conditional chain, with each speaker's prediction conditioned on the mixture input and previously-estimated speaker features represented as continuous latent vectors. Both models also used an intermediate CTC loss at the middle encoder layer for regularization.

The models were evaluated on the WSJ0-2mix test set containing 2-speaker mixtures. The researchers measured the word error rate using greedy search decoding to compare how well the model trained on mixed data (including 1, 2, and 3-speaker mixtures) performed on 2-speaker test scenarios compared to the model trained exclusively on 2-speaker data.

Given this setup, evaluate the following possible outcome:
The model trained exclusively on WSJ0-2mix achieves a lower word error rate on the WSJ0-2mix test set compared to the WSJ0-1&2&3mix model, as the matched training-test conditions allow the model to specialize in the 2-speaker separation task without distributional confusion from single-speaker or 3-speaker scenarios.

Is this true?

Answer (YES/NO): NO